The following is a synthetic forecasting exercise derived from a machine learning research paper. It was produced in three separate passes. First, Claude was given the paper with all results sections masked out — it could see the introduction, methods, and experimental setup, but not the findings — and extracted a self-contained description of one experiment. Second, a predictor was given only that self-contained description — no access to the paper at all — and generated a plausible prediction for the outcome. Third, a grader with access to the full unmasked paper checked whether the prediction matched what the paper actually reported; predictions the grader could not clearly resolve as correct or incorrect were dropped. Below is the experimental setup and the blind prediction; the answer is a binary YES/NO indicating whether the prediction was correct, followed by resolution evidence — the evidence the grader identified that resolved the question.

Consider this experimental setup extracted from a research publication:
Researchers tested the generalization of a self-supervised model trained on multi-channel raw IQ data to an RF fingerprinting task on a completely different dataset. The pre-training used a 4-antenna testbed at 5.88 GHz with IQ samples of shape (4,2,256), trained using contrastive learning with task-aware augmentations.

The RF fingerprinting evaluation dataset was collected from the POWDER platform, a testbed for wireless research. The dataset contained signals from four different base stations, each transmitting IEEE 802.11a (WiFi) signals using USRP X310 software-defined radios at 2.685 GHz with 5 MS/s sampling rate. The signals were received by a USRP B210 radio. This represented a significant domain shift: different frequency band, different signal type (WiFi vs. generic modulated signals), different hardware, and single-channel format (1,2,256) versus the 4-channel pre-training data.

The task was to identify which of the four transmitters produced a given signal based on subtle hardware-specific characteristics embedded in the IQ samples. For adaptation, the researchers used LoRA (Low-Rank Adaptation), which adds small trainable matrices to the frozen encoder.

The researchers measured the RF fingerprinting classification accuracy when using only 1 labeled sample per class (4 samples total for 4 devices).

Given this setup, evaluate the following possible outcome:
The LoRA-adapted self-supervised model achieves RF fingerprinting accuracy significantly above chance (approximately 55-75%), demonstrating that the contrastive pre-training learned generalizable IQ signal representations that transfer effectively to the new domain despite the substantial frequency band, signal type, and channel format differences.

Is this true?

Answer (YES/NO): YES